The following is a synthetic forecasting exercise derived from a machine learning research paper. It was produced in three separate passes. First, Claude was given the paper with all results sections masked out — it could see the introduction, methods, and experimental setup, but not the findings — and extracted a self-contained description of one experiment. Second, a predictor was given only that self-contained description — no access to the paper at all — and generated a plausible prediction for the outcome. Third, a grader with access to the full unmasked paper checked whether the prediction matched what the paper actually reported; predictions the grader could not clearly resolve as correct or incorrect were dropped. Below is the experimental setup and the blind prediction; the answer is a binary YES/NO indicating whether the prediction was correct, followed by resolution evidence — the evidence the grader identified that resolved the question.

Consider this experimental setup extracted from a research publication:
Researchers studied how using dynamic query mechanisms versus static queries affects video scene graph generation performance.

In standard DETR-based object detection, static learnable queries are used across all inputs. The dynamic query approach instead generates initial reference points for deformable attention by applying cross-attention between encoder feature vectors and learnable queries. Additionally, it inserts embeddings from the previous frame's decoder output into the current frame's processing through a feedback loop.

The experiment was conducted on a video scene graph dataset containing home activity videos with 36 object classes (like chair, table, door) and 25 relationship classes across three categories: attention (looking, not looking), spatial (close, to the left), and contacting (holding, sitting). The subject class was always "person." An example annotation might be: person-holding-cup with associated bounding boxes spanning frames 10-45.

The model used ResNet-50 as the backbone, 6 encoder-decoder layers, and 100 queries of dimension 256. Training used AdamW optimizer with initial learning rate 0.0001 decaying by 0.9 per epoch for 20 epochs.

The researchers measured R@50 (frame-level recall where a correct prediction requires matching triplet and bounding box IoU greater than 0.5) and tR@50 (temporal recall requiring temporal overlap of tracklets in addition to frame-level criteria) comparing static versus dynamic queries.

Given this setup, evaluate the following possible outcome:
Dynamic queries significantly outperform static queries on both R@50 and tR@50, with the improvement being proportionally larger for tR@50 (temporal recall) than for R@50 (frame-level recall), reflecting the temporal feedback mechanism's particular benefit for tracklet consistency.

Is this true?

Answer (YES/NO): NO